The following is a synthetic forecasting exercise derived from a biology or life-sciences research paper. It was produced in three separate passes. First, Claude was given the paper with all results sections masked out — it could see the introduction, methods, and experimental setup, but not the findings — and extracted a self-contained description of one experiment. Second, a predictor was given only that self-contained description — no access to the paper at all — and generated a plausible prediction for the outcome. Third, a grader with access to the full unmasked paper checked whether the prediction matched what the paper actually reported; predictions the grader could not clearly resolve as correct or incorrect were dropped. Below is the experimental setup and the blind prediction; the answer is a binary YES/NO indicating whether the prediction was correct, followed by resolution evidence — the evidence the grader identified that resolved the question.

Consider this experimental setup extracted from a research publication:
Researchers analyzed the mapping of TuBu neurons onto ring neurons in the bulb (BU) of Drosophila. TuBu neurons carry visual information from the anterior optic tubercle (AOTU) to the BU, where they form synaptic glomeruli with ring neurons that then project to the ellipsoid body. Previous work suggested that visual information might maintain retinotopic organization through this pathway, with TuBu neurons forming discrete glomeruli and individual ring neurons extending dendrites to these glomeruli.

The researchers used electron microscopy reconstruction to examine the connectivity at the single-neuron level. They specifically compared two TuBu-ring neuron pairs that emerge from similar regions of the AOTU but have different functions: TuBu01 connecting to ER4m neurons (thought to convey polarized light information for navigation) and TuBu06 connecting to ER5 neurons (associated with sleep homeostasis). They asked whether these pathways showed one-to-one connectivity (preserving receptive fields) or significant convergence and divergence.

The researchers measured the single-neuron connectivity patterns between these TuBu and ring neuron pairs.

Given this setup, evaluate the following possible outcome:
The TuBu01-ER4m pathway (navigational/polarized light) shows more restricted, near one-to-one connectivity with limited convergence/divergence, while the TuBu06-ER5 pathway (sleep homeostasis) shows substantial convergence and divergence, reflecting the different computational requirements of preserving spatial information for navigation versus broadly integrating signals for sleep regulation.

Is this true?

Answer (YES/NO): YES